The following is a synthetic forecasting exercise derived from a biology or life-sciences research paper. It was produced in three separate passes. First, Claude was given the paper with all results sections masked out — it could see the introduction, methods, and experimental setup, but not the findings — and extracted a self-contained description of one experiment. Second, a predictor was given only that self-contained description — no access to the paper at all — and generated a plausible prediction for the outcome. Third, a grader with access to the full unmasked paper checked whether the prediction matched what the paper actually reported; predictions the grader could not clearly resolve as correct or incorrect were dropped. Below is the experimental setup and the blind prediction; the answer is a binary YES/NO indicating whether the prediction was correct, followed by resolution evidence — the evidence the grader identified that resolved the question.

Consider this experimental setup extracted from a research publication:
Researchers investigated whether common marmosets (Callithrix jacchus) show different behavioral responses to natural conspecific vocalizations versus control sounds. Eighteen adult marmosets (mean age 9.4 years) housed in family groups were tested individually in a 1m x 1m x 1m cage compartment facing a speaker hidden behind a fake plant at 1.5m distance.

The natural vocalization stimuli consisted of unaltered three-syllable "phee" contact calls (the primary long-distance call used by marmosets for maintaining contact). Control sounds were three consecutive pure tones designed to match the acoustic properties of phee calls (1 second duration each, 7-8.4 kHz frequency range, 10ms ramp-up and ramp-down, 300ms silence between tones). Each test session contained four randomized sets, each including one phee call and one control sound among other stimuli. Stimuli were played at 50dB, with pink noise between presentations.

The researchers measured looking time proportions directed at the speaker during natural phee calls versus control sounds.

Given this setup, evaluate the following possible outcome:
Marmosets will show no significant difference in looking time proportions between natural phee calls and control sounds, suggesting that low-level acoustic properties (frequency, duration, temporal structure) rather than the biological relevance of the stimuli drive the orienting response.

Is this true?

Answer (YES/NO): NO